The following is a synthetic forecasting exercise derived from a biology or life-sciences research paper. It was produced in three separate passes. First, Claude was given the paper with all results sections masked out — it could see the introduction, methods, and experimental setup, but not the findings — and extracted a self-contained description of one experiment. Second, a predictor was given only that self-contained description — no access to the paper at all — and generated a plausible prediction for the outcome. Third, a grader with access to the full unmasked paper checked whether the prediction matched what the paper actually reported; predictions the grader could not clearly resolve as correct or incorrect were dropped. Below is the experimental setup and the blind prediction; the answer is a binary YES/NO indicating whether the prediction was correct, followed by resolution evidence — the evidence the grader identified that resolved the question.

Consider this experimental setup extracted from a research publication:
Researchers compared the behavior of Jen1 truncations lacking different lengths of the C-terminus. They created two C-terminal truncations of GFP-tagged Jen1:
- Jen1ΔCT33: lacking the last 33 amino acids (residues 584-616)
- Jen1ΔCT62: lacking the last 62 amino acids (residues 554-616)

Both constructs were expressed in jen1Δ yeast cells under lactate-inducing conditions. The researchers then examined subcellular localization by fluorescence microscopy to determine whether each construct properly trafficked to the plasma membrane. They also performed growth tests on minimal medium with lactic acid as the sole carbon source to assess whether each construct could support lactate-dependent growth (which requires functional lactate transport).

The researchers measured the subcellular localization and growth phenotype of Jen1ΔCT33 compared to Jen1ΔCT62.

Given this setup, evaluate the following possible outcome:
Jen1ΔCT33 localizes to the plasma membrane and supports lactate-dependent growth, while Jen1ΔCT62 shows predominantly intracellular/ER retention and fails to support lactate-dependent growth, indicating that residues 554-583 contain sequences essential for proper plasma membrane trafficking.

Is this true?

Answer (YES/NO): YES